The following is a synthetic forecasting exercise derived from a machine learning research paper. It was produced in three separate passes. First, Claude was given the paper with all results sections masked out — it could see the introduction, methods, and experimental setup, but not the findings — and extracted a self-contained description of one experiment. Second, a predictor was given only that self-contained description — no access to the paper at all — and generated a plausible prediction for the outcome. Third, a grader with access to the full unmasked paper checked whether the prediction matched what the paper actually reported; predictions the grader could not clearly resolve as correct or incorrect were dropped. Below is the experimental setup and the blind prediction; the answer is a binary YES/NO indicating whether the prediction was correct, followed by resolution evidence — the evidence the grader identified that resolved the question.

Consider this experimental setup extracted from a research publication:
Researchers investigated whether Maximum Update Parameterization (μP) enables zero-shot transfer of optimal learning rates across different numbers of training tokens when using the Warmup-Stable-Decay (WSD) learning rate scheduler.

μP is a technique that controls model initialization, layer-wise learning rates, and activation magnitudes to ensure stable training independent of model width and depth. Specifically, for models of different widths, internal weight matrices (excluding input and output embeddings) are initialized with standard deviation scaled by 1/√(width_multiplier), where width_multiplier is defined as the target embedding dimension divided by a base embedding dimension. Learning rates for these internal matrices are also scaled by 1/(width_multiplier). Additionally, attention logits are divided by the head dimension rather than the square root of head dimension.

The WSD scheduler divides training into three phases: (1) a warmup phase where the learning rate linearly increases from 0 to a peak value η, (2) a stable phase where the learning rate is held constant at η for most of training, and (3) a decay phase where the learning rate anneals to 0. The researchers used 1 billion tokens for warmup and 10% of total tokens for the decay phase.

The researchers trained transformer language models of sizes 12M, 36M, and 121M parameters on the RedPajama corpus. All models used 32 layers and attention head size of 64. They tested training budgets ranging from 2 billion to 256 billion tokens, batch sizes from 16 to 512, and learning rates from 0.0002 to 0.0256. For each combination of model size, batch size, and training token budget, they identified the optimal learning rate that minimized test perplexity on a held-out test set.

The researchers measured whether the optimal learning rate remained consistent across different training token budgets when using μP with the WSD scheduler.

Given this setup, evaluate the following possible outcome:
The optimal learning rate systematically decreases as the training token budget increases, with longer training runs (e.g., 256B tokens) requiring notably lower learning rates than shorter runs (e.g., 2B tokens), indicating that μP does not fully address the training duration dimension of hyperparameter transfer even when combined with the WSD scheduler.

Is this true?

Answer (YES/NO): YES